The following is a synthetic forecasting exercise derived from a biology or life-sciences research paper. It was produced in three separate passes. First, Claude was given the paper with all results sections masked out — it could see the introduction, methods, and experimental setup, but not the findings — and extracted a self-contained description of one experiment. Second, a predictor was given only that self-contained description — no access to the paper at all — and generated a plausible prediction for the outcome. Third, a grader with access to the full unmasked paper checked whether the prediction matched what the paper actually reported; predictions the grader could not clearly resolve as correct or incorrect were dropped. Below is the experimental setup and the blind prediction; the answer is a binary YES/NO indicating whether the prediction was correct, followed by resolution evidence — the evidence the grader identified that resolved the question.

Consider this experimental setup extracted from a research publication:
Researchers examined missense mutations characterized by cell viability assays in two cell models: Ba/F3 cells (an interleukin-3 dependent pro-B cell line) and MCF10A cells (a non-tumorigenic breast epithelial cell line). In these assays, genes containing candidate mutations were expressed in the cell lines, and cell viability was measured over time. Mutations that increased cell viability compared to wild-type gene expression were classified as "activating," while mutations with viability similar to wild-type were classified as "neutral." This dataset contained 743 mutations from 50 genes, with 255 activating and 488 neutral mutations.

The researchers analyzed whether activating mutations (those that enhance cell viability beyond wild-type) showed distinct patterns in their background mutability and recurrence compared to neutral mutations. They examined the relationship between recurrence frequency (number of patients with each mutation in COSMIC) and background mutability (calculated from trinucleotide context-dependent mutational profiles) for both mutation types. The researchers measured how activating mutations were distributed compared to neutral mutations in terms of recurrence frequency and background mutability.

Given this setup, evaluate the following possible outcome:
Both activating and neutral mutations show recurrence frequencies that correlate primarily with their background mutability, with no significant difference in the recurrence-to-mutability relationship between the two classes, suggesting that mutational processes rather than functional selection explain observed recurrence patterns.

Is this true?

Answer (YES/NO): NO